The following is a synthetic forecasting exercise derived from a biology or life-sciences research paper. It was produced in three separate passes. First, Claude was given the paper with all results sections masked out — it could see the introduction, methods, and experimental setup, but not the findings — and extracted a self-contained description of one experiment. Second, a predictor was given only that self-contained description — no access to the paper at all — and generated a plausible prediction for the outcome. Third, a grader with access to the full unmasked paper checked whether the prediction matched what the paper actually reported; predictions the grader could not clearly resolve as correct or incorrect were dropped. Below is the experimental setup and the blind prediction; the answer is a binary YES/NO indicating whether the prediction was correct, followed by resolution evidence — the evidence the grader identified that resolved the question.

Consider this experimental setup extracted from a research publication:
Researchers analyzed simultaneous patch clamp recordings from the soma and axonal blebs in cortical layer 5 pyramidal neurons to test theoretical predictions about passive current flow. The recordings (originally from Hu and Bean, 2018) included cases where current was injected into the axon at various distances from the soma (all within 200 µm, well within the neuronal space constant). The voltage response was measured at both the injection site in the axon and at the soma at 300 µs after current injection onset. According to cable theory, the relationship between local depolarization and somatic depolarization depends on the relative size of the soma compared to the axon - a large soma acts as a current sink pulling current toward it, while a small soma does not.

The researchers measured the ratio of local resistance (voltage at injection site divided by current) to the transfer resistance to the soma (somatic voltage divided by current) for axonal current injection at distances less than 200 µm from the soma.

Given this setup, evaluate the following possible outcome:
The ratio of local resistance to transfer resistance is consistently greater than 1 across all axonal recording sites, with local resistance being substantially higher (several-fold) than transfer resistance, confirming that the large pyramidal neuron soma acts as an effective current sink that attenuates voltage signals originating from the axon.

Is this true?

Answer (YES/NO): YES